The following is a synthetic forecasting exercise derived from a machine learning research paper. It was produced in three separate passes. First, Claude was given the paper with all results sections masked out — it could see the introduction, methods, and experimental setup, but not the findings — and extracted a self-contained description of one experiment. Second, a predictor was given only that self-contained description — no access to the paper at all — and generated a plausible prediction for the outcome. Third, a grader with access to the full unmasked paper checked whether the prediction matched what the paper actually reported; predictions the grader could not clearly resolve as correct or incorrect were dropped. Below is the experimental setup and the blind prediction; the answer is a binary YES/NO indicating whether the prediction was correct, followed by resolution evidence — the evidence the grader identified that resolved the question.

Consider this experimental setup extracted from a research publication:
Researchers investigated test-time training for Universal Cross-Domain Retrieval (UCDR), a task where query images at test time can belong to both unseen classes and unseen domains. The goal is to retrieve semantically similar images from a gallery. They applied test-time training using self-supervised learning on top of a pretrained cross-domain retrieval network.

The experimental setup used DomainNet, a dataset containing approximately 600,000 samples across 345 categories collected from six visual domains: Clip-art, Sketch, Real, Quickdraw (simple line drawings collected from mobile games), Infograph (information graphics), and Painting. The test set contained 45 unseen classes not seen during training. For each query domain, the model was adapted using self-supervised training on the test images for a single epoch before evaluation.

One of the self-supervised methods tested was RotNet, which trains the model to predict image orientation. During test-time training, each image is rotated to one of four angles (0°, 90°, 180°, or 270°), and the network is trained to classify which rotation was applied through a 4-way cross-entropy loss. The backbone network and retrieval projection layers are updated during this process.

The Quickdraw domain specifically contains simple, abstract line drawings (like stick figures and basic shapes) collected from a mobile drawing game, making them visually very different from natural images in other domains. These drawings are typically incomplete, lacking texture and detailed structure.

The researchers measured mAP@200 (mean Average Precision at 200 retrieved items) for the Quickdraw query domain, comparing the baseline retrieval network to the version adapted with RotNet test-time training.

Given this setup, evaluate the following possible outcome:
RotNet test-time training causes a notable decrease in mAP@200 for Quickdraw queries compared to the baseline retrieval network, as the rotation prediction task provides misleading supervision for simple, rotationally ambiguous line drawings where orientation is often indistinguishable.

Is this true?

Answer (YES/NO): YES